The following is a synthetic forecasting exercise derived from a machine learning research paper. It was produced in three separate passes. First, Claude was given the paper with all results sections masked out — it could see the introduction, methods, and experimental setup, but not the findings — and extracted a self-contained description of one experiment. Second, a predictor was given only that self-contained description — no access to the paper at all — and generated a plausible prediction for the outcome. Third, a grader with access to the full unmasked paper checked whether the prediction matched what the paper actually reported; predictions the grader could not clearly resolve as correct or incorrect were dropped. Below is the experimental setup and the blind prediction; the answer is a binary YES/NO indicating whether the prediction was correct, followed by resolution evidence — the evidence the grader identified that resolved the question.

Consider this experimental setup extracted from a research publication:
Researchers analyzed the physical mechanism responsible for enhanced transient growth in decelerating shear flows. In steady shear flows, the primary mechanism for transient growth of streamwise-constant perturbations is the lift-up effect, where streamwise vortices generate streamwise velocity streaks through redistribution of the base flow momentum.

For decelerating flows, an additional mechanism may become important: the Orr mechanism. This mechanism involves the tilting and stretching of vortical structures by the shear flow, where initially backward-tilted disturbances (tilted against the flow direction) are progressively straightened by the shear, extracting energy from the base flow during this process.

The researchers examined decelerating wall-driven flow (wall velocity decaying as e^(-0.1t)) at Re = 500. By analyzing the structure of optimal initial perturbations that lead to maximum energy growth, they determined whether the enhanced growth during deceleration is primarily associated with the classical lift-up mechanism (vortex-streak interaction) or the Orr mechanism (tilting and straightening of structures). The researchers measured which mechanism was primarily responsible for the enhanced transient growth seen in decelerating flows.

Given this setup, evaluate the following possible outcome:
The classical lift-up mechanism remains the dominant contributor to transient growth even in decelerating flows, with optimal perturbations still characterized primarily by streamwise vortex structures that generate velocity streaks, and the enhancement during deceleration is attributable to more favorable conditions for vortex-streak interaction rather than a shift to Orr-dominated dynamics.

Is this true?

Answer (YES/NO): NO